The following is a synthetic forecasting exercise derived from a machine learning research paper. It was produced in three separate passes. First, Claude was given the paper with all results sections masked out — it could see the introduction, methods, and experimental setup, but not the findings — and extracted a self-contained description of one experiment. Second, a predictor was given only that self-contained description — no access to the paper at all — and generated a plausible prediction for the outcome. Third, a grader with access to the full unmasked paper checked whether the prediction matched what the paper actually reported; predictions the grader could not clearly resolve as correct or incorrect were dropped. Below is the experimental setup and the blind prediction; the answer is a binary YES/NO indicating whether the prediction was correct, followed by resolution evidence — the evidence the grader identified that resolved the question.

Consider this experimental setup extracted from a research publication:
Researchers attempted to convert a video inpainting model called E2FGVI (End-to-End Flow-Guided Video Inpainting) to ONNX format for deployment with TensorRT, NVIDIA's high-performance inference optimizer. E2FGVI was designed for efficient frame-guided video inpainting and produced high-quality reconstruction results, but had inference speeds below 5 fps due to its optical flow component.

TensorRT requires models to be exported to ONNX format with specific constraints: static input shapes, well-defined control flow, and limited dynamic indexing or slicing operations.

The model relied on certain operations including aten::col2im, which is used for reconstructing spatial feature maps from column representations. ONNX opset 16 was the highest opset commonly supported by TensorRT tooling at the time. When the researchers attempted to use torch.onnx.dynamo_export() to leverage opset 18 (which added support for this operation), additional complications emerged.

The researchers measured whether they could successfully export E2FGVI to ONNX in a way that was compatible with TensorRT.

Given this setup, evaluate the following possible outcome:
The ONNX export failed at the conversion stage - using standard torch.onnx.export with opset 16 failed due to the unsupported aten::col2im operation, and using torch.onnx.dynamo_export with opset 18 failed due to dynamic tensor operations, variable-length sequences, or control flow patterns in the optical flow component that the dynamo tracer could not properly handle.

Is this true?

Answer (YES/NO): NO